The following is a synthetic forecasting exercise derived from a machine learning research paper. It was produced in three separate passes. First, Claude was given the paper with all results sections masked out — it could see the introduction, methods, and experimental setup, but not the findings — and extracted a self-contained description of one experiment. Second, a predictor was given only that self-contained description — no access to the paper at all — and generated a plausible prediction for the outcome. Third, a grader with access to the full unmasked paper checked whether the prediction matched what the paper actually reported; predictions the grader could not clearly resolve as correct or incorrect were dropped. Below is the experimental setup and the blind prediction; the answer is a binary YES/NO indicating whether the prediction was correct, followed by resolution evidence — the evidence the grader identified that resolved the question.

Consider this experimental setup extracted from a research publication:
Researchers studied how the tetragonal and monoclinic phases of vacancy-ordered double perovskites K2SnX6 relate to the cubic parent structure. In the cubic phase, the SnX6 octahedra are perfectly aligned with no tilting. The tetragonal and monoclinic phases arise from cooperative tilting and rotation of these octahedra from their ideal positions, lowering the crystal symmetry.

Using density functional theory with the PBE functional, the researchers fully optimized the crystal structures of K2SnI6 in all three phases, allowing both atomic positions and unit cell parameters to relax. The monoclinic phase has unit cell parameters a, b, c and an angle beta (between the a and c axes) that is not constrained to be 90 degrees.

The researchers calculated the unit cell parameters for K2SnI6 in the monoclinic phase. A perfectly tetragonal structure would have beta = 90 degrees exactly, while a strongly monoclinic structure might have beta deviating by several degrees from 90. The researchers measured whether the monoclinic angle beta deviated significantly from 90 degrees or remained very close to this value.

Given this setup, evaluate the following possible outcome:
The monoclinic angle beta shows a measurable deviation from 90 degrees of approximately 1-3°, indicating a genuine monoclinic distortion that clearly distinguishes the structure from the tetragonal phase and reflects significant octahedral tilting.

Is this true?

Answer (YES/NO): NO